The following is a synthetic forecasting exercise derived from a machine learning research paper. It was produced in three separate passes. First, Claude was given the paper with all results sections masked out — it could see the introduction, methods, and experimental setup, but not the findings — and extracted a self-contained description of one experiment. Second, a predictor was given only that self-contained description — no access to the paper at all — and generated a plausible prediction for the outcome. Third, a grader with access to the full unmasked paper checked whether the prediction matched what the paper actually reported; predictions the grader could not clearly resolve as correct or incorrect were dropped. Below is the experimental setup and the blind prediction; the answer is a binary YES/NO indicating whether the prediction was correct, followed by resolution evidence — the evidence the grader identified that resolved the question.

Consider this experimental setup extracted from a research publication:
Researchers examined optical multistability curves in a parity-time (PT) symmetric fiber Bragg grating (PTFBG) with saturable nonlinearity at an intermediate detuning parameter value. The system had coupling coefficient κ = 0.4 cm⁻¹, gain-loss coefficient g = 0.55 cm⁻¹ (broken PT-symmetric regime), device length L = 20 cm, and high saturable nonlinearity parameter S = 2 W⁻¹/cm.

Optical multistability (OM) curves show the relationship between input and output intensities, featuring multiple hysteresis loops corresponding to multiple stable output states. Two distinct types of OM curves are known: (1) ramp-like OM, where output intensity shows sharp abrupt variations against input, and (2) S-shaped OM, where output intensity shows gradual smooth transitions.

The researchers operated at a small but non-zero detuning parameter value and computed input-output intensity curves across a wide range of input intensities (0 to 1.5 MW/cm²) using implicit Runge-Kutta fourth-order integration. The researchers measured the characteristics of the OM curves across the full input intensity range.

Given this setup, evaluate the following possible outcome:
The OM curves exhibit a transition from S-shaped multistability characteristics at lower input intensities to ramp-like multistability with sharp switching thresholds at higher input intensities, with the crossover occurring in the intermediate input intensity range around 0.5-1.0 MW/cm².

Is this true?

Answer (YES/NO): NO